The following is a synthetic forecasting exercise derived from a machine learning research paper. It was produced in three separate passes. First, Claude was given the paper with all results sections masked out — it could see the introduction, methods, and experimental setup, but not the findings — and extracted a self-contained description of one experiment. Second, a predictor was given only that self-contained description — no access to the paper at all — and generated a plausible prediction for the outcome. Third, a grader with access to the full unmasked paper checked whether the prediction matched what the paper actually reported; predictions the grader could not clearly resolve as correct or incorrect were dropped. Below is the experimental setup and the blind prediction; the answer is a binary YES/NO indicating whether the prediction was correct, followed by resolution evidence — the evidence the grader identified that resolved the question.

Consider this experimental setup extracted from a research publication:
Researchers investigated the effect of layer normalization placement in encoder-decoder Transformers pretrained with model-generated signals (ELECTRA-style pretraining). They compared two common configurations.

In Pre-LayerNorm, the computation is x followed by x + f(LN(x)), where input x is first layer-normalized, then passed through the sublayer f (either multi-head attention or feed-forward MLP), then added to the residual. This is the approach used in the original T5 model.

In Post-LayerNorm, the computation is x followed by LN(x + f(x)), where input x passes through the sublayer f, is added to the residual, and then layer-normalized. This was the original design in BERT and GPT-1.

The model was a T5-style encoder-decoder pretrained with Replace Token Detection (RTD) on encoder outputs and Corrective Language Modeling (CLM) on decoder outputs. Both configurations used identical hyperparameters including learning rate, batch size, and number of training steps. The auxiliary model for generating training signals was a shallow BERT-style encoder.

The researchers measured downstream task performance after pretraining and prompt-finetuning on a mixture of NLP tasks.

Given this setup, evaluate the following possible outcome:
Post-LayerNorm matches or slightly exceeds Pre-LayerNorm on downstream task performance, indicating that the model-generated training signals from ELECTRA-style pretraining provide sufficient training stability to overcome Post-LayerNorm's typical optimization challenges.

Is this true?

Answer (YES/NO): YES